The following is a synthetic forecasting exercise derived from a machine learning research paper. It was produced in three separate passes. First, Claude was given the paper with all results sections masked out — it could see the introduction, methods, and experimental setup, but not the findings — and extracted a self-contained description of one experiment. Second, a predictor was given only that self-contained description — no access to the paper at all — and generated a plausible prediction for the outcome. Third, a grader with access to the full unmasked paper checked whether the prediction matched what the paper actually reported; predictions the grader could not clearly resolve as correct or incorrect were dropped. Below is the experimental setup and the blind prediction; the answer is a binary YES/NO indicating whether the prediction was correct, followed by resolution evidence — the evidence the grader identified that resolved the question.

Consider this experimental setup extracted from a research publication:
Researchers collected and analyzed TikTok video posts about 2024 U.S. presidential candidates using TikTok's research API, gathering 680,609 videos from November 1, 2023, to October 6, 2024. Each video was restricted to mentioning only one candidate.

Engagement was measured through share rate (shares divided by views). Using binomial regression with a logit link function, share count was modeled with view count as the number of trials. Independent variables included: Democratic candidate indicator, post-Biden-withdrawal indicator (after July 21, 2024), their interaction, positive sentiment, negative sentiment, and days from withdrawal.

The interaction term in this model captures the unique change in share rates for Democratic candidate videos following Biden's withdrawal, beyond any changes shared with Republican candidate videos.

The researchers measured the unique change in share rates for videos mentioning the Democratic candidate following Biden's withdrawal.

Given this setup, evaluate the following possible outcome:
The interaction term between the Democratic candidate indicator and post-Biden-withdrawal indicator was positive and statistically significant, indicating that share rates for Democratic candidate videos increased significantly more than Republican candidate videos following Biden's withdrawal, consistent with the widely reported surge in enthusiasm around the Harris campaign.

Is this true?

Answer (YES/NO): NO